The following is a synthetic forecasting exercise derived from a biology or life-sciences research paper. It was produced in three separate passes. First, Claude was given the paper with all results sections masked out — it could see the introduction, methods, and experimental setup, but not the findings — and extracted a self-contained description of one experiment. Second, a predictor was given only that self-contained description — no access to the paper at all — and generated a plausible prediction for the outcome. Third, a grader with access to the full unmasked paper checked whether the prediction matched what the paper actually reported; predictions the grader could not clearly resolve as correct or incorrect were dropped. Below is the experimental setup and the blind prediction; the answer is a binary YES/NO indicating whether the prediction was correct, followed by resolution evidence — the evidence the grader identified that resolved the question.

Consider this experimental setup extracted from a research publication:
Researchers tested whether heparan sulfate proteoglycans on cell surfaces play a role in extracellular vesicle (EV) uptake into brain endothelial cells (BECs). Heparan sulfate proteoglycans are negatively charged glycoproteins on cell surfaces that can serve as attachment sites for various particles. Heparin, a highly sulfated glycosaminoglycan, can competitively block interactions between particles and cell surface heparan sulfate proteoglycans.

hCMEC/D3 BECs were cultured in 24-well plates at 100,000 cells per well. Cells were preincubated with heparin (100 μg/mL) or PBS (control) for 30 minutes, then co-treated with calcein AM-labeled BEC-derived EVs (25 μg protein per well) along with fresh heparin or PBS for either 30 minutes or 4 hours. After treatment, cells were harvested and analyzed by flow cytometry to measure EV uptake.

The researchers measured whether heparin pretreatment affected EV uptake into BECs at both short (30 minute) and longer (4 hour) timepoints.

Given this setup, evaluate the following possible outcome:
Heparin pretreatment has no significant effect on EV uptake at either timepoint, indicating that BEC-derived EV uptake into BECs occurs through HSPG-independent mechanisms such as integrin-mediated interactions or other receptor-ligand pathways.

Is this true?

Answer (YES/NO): NO